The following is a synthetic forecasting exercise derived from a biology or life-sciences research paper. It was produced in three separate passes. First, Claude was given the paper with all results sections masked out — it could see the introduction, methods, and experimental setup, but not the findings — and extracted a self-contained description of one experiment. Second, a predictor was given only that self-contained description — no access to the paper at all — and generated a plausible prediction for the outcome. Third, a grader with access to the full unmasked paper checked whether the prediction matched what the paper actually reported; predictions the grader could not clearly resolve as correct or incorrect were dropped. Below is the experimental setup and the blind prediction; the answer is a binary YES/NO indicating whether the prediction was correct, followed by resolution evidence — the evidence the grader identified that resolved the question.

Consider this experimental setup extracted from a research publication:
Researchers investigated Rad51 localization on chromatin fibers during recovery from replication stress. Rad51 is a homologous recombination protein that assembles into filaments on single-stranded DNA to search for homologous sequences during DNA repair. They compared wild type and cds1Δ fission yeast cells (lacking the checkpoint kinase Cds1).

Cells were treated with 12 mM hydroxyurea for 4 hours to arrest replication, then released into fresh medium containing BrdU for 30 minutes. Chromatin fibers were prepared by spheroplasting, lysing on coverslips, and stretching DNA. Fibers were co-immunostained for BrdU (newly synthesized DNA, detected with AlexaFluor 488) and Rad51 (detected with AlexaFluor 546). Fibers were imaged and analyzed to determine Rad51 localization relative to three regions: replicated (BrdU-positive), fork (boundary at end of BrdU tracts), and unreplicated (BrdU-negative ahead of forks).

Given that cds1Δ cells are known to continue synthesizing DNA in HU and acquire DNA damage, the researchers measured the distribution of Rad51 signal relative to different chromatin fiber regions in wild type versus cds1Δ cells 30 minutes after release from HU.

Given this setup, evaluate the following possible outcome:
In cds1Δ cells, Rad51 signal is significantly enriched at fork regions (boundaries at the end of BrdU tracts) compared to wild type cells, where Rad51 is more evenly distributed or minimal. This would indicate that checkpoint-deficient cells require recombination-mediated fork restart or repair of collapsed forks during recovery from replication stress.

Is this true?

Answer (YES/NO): NO